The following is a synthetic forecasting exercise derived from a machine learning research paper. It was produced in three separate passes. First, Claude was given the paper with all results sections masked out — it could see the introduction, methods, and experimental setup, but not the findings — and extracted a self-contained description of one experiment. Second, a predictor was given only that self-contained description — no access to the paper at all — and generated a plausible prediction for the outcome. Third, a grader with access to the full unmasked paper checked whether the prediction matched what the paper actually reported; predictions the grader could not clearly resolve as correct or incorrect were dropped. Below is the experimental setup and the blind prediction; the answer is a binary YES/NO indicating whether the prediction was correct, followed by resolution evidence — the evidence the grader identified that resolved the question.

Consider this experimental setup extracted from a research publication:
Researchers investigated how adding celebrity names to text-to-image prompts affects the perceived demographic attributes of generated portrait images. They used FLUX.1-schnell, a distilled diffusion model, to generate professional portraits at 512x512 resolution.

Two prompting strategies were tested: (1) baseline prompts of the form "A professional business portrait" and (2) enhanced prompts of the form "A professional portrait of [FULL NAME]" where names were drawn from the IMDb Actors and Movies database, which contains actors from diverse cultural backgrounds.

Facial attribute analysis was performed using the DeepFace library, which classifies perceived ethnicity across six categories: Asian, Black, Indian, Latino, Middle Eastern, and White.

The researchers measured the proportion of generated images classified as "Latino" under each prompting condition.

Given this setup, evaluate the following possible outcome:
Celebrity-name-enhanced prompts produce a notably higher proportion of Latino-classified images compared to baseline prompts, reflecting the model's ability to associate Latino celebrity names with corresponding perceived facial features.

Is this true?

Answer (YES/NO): NO